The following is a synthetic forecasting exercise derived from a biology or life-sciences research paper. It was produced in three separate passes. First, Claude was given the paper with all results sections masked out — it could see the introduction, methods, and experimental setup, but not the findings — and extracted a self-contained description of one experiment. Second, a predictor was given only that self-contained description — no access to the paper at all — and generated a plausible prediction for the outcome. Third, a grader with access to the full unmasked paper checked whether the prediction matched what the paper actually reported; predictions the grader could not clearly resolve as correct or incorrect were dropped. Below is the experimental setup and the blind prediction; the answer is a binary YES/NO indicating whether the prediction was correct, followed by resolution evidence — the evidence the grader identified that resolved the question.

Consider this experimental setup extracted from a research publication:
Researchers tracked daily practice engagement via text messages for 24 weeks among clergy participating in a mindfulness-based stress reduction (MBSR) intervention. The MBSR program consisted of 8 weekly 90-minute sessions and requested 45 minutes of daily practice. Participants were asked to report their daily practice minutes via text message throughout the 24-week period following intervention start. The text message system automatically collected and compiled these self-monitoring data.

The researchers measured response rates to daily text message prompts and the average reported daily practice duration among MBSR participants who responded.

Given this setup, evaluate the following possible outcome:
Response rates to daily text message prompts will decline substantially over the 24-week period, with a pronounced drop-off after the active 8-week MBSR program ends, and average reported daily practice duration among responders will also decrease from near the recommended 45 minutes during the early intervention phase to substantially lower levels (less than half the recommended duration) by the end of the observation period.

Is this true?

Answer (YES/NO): NO